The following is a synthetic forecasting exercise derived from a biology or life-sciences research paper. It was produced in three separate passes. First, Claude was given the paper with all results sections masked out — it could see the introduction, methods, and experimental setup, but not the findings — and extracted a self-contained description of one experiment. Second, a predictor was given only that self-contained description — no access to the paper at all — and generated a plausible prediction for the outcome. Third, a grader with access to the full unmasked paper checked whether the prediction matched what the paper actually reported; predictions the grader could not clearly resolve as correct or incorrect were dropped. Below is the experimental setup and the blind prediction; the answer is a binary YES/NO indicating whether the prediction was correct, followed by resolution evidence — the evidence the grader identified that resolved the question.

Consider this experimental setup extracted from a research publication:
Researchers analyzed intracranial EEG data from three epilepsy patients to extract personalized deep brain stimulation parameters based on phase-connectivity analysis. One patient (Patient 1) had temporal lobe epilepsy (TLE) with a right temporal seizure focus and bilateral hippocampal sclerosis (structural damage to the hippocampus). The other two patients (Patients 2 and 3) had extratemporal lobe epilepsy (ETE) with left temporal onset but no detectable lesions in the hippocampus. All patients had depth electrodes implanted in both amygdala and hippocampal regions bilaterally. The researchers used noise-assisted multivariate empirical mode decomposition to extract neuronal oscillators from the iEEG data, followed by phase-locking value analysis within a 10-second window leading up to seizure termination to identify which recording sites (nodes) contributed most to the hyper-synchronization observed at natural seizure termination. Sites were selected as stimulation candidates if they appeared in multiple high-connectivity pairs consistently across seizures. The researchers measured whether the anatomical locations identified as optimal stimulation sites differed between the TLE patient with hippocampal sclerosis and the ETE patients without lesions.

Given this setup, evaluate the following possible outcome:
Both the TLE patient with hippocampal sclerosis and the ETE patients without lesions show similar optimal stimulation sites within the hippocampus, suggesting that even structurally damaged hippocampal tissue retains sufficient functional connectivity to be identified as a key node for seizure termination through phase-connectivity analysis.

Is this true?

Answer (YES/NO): NO